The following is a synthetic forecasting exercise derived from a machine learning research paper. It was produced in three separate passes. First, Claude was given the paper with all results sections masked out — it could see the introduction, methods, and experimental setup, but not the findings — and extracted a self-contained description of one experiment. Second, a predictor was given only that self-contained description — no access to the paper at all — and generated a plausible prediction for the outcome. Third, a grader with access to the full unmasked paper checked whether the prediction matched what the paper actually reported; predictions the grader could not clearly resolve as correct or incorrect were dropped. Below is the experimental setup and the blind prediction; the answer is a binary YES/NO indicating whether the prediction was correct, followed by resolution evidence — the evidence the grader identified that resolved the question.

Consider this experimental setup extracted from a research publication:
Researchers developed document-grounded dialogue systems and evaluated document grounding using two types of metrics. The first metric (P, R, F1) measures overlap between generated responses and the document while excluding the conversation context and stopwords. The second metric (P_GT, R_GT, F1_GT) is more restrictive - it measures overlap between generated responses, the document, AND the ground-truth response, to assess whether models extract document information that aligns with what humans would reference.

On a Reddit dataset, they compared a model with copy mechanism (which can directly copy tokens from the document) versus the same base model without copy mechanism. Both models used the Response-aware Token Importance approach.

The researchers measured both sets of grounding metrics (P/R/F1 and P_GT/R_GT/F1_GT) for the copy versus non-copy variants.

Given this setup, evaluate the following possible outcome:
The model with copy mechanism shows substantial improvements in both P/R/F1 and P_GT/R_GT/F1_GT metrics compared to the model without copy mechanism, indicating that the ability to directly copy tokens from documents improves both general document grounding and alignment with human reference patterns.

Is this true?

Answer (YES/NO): NO